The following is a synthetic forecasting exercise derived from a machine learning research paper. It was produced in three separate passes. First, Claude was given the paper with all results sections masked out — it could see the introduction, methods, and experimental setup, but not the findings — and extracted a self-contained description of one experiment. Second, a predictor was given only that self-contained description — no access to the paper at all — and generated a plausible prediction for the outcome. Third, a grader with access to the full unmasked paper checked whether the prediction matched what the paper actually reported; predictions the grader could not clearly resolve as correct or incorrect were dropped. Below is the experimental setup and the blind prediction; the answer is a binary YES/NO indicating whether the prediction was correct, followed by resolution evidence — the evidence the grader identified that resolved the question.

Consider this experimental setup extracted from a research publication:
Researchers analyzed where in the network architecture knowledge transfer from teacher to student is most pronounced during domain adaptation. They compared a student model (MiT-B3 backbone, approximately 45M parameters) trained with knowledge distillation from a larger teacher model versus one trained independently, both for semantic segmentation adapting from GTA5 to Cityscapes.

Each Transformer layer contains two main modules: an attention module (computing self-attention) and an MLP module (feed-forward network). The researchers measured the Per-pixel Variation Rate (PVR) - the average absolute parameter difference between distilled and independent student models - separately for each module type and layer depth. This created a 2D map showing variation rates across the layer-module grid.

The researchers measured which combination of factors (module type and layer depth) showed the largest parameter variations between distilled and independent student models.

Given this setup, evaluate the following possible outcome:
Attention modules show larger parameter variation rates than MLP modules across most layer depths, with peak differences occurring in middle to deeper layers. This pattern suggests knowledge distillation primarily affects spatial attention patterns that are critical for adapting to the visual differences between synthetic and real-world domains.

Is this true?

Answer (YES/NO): NO